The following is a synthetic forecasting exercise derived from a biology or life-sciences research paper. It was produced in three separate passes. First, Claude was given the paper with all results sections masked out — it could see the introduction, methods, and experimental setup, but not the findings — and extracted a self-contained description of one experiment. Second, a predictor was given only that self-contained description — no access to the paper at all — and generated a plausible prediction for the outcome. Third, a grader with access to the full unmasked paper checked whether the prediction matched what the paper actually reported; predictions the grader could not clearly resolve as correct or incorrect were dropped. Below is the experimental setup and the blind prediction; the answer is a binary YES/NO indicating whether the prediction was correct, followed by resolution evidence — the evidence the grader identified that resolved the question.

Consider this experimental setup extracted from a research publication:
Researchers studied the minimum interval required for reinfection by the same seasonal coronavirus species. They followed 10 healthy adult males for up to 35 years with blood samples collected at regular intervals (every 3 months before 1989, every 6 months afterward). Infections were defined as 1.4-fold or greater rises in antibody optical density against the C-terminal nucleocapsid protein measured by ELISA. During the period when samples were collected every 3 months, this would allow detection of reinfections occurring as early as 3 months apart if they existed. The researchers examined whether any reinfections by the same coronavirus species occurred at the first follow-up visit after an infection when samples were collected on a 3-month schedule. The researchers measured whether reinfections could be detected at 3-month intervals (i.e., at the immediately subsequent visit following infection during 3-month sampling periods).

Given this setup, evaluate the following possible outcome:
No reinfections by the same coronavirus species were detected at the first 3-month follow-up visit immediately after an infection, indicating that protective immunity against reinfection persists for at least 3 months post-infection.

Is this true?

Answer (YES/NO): YES